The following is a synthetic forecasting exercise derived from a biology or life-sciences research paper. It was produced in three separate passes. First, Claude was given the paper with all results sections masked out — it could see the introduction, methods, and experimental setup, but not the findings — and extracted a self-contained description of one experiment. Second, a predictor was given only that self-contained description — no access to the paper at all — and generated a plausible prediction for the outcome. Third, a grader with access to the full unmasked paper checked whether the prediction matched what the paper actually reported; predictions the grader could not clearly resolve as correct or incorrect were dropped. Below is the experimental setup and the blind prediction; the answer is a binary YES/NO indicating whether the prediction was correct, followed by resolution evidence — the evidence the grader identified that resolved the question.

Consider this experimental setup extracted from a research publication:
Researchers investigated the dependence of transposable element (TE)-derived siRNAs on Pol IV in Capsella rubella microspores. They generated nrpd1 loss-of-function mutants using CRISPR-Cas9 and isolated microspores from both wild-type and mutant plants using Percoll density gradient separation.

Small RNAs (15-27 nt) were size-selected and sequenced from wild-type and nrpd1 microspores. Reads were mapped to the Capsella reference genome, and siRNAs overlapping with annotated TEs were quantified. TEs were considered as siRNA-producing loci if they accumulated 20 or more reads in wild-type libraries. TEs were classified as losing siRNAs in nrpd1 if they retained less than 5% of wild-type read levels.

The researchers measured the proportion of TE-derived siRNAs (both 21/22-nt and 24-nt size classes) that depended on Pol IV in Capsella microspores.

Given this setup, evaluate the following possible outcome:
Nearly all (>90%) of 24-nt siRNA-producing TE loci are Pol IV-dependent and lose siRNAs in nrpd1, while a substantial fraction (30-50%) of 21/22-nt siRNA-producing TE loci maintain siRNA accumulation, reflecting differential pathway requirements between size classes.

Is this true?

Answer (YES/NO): NO